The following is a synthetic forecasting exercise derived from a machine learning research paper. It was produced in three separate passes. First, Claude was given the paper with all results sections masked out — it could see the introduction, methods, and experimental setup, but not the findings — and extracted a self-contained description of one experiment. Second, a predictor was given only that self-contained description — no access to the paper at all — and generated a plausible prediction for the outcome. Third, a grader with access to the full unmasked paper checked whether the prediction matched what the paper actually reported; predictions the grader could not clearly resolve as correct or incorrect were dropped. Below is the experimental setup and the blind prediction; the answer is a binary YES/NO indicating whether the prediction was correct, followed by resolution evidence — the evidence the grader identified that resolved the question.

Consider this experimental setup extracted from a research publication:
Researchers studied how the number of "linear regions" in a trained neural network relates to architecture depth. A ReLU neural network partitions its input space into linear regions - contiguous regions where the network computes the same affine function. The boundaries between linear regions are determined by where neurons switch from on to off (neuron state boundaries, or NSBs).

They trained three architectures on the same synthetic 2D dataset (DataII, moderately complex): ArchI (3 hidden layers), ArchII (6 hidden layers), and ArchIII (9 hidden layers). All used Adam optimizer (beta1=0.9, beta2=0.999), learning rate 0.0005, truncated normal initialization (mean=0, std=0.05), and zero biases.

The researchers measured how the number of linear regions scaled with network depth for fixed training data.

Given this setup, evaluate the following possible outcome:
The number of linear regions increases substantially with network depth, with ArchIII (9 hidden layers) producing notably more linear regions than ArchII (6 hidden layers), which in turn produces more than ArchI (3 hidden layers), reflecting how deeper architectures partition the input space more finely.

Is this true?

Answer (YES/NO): YES